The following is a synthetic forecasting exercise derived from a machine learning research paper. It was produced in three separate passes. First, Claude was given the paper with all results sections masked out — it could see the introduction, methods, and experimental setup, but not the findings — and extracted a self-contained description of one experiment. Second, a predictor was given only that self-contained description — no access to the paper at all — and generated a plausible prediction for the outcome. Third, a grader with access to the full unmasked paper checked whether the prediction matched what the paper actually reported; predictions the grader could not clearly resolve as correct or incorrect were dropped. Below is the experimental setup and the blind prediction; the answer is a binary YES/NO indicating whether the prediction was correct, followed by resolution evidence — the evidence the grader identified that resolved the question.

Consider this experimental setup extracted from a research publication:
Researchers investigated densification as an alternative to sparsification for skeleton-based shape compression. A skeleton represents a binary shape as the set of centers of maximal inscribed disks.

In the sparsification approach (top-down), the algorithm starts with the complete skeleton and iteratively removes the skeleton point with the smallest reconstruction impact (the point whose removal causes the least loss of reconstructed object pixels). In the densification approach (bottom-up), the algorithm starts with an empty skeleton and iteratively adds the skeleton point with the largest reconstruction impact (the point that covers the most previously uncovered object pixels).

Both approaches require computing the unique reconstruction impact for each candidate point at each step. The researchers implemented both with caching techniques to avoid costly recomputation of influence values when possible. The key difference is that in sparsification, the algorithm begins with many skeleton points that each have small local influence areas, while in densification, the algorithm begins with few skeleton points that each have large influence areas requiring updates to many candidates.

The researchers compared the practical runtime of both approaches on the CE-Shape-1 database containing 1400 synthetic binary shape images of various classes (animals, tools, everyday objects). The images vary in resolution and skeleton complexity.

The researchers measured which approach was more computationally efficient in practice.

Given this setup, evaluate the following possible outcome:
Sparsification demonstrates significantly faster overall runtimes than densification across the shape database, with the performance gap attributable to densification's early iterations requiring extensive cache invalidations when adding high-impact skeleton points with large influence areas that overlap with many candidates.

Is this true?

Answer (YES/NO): YES